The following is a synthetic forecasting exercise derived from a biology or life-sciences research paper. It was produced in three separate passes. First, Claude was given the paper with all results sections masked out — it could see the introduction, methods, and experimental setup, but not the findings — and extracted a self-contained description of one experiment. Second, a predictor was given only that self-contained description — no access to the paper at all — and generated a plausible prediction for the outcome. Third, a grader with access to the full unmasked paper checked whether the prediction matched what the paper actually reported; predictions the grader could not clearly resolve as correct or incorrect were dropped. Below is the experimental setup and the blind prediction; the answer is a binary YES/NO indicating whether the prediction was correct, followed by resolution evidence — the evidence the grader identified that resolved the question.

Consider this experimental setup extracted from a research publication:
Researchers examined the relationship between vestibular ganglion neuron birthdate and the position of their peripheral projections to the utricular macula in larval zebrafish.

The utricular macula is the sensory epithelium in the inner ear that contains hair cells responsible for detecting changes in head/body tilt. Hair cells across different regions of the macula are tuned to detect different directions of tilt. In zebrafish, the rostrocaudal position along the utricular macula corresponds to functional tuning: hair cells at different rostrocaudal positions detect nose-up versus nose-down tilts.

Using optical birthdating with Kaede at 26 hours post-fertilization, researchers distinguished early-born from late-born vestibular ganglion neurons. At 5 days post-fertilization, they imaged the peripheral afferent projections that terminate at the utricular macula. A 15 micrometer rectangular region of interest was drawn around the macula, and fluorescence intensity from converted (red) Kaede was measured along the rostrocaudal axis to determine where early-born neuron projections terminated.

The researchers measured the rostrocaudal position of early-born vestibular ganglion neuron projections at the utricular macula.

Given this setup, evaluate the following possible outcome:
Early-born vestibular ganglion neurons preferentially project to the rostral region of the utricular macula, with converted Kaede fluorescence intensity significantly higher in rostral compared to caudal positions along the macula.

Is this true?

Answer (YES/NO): NO